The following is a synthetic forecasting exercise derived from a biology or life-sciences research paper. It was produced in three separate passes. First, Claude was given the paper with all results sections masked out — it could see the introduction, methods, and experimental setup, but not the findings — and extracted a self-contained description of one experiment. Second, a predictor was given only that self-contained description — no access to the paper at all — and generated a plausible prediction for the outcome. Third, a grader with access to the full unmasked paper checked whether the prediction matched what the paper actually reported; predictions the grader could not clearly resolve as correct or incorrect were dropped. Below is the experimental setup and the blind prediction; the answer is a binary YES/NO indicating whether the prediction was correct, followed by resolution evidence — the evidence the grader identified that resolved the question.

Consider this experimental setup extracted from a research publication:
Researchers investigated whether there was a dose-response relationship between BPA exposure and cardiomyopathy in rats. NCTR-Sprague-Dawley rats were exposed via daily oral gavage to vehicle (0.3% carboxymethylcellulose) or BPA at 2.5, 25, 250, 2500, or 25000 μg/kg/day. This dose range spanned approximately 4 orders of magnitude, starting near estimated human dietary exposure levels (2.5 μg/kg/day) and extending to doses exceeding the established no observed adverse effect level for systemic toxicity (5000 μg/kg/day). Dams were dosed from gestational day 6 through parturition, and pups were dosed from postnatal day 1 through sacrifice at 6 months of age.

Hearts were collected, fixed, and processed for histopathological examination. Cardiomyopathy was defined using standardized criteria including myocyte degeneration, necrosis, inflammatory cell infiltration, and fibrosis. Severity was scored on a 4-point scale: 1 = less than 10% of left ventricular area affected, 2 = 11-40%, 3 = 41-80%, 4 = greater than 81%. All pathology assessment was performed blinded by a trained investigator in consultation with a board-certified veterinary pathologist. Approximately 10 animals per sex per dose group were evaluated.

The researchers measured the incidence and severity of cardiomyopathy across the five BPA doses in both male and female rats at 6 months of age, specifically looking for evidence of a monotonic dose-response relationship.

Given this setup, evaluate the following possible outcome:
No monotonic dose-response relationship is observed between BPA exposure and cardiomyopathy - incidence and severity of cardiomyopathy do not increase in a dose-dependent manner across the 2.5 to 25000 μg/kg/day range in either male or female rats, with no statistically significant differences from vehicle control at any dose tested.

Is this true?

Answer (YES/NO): YES